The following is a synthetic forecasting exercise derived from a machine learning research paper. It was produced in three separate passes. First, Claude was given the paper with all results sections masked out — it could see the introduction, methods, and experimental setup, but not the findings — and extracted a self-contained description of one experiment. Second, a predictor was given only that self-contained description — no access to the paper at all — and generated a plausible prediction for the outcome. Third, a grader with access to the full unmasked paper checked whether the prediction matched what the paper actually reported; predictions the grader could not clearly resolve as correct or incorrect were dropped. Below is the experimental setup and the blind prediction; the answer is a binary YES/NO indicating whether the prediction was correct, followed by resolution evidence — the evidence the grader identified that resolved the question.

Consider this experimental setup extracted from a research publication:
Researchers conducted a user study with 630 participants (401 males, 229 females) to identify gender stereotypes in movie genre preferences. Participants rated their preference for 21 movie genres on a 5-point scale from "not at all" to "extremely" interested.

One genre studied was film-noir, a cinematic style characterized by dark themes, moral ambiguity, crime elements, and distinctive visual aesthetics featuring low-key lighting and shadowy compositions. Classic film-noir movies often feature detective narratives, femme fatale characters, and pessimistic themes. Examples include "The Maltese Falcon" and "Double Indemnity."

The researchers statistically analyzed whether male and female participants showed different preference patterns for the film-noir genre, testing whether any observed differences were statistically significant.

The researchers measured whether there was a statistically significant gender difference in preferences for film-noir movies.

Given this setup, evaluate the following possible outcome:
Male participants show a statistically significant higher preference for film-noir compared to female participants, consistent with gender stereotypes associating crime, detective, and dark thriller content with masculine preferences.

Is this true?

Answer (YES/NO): NO